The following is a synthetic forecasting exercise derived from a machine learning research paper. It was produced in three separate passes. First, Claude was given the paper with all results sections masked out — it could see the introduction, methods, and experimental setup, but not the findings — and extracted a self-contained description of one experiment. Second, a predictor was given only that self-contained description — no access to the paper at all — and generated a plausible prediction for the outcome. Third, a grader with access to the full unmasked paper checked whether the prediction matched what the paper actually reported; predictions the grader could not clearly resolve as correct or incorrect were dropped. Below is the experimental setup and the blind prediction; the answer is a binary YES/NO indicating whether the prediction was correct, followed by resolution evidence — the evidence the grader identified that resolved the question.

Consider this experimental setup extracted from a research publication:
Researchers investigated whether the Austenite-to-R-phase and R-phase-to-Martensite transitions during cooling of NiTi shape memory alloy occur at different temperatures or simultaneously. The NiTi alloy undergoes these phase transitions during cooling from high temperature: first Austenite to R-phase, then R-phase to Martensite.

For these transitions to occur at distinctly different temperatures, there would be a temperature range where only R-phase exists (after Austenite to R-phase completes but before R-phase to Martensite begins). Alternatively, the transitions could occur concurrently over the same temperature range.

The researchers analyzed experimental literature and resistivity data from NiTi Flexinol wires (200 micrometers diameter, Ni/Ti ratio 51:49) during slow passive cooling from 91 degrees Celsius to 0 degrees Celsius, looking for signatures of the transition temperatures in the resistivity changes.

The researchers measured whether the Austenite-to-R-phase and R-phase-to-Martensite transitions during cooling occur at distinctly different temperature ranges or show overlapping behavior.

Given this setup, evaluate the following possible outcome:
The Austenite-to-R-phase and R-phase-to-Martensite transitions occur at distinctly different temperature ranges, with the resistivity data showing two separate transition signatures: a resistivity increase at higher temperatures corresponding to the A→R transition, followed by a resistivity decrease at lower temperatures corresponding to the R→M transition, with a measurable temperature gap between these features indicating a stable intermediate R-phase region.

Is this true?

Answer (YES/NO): NO